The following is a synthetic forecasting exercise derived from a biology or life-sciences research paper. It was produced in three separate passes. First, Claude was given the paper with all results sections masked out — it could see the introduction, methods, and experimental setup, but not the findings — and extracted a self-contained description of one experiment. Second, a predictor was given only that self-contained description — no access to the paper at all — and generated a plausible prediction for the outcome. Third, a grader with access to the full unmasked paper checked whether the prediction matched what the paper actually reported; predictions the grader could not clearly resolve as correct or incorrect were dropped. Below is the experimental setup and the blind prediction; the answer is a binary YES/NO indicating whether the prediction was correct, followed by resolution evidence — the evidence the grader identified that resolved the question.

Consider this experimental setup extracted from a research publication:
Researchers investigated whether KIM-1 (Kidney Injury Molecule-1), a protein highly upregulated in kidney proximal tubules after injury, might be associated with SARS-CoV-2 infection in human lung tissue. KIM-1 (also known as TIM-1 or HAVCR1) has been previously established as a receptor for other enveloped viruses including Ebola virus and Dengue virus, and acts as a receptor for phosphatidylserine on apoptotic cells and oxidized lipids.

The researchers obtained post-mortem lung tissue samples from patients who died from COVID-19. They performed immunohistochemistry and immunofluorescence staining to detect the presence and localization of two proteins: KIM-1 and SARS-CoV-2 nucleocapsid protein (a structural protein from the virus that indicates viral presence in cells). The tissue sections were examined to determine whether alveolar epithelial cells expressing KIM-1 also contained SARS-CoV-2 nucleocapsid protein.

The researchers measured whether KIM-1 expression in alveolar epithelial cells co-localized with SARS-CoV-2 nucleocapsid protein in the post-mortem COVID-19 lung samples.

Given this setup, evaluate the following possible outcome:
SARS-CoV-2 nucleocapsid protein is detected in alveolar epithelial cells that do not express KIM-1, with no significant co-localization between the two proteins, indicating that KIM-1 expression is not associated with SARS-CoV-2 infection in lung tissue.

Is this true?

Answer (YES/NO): NO